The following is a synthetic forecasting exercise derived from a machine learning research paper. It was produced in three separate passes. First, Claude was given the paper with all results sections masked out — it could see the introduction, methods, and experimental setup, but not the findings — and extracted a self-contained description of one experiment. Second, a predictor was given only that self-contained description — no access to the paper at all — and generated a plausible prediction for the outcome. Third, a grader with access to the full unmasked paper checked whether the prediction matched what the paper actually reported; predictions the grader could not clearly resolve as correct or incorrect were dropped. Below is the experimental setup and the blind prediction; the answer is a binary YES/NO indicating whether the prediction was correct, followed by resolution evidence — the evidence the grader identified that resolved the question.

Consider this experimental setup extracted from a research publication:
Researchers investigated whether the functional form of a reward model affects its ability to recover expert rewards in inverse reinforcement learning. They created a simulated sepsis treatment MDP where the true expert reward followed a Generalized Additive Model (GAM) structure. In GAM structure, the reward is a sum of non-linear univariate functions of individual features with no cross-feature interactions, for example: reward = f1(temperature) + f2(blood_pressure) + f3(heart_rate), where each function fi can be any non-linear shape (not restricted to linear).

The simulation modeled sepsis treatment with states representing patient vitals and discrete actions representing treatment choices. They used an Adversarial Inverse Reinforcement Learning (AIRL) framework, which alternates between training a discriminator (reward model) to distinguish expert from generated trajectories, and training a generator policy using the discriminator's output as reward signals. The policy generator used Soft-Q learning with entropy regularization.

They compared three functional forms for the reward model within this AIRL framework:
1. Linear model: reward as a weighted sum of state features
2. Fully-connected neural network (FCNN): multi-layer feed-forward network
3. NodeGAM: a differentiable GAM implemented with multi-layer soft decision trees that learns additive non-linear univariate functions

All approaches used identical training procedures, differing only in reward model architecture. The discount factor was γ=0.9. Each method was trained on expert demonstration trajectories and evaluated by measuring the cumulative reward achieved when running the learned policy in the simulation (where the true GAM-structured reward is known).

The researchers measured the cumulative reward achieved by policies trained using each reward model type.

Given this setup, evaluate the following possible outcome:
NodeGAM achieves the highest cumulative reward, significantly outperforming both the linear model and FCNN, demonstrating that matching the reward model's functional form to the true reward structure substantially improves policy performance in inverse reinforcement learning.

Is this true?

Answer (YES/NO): NO